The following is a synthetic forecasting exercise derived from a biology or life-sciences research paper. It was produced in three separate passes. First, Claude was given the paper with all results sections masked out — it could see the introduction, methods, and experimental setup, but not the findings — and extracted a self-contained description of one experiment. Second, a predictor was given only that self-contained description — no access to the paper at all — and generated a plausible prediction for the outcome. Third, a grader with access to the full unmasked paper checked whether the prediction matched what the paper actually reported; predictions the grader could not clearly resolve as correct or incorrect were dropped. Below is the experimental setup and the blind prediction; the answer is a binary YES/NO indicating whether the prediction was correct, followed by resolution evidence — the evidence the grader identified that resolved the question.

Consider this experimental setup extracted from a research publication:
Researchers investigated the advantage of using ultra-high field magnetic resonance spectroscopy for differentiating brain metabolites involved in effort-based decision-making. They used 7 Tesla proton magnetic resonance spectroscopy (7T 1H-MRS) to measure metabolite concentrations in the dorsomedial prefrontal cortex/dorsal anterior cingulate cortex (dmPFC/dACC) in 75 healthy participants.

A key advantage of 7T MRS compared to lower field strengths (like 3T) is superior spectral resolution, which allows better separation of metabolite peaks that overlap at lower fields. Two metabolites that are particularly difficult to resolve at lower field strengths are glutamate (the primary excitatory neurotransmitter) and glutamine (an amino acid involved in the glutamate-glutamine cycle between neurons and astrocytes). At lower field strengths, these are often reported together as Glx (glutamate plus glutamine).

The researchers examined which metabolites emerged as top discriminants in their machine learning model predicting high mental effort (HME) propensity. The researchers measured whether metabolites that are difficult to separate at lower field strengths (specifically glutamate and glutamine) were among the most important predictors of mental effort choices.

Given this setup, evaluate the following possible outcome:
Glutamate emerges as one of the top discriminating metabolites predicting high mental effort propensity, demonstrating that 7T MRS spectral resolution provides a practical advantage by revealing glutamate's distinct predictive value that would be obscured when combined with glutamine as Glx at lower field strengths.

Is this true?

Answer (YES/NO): YES